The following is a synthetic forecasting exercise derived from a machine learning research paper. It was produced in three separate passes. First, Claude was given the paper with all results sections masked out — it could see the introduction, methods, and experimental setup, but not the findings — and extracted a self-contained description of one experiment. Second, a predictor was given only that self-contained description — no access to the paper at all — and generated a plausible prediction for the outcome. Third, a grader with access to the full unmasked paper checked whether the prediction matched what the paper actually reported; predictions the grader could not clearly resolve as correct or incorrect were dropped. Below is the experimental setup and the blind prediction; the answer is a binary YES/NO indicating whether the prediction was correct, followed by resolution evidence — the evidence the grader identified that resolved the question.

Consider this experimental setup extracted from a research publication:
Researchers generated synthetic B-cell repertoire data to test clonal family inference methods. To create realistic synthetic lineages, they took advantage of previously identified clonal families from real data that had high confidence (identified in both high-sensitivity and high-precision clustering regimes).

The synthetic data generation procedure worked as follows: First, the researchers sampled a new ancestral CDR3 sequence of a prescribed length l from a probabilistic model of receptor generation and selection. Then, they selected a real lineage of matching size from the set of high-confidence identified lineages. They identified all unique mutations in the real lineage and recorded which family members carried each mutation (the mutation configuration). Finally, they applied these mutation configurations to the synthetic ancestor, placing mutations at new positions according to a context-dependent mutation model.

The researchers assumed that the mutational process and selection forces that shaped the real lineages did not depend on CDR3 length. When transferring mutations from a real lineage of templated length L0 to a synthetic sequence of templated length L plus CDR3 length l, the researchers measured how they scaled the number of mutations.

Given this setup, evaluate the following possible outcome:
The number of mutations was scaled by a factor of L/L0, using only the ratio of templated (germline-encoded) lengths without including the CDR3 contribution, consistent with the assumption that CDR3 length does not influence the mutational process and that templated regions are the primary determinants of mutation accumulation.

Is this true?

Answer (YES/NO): NO